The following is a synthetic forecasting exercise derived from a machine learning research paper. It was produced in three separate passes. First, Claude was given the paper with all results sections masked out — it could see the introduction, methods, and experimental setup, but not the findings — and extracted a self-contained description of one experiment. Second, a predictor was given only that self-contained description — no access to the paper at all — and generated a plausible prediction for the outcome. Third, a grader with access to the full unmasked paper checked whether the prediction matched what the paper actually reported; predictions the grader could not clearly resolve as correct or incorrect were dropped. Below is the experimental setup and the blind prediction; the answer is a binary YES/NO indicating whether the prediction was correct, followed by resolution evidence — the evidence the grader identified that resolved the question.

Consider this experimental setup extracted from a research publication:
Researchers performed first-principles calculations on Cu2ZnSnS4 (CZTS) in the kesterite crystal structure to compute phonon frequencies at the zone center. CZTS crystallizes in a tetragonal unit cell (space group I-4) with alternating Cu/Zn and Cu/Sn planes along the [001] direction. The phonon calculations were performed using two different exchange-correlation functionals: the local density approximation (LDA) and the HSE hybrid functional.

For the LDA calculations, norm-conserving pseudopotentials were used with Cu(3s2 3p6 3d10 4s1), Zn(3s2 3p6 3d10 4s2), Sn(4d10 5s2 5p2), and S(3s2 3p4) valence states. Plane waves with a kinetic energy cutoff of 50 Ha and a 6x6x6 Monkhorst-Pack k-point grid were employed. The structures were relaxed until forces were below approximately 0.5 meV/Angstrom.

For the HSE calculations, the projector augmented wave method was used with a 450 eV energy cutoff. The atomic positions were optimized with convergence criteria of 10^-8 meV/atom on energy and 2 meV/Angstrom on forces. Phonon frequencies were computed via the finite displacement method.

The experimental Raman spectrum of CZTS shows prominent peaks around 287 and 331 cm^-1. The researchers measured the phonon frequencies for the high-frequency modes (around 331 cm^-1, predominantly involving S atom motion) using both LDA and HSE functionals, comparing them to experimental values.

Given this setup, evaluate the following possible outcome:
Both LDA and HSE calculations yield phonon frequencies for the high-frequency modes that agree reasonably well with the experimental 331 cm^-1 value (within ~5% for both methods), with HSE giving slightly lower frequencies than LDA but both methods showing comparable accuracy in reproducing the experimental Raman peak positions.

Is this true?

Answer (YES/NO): NO